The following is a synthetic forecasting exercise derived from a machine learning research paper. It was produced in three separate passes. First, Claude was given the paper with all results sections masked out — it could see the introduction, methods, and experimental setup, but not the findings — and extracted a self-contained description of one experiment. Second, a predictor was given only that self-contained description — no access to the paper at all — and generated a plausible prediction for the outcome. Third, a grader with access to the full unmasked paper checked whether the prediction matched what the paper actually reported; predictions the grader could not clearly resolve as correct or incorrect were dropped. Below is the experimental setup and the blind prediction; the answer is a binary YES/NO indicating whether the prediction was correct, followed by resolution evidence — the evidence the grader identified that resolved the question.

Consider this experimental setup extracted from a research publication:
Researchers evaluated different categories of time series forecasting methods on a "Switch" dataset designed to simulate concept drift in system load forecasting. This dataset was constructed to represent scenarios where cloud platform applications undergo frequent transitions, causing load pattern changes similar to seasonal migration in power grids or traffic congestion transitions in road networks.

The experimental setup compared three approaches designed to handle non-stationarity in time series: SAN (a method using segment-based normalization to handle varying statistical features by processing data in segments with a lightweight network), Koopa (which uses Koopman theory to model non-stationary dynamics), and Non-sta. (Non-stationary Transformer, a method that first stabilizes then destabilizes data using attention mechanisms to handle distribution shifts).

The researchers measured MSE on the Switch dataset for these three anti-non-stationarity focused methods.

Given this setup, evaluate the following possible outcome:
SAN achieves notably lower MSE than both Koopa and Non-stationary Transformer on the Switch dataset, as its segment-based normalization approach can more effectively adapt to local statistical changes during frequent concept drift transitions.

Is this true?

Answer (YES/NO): NO